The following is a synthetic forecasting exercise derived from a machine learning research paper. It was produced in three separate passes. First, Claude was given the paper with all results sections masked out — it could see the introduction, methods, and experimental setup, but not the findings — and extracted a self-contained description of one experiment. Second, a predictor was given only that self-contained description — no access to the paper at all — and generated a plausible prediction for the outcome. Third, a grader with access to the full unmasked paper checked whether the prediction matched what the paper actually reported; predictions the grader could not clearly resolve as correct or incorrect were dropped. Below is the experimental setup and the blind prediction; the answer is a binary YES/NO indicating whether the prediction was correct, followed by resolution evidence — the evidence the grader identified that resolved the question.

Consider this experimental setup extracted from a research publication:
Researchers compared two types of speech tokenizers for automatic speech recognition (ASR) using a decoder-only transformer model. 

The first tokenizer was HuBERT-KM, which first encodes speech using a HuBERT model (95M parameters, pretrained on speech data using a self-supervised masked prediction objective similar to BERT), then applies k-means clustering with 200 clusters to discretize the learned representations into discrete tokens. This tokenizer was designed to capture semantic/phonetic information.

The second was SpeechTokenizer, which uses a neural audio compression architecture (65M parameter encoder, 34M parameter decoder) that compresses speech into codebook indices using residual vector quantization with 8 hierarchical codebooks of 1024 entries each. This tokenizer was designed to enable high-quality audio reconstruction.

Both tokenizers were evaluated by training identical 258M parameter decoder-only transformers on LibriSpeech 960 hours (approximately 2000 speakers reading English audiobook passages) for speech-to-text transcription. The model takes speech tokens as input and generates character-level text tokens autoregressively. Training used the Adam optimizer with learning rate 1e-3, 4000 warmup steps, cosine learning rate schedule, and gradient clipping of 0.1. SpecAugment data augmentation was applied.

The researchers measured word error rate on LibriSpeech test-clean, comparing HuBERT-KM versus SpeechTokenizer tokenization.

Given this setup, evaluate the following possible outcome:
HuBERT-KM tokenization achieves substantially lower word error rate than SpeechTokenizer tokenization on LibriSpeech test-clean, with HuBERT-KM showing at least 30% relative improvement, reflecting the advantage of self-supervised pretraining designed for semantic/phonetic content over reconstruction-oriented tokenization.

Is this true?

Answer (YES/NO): NO